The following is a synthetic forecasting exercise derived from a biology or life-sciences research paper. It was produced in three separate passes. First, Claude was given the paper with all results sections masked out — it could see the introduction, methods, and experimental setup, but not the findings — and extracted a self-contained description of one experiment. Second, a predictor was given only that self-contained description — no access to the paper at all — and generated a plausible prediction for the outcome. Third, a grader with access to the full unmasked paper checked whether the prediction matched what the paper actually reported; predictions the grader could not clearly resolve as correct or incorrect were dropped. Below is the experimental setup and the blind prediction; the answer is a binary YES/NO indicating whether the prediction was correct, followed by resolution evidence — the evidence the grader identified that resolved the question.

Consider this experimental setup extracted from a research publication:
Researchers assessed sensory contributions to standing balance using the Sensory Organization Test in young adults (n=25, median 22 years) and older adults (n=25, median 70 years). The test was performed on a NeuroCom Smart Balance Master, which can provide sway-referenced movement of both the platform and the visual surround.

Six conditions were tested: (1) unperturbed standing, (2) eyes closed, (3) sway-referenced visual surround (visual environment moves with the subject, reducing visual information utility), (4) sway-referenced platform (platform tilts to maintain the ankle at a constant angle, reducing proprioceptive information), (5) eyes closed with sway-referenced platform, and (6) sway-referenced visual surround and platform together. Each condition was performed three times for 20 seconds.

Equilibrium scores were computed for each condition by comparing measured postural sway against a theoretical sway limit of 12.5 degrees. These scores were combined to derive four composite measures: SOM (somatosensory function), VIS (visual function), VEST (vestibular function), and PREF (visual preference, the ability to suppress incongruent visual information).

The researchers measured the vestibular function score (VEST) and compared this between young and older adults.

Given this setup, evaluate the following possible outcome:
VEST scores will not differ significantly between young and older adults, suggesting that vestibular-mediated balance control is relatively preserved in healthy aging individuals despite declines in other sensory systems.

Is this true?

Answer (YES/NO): NO